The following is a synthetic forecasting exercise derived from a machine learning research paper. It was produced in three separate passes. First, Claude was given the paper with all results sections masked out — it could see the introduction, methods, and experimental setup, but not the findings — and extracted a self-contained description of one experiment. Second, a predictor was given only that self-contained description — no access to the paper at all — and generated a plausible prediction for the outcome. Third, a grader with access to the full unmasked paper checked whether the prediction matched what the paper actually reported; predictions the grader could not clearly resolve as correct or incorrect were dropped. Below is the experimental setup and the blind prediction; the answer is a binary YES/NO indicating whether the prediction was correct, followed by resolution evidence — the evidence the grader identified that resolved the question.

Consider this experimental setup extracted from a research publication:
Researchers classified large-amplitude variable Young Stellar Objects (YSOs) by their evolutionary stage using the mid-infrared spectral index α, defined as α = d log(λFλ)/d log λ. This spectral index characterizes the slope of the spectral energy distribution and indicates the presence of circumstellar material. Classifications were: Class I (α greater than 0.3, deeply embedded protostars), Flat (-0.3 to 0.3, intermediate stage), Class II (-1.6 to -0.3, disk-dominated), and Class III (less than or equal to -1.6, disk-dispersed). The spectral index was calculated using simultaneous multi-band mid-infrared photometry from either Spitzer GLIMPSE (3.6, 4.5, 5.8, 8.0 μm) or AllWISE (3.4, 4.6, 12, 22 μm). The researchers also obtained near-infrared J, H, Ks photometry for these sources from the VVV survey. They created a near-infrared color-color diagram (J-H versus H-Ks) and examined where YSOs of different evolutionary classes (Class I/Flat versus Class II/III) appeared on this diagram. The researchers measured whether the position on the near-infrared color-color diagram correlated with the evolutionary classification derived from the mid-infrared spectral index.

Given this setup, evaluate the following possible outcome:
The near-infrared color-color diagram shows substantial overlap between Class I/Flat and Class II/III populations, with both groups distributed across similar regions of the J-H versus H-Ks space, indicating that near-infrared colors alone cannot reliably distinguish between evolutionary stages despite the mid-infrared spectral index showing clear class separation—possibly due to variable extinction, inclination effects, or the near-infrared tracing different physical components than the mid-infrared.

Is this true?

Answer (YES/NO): NO